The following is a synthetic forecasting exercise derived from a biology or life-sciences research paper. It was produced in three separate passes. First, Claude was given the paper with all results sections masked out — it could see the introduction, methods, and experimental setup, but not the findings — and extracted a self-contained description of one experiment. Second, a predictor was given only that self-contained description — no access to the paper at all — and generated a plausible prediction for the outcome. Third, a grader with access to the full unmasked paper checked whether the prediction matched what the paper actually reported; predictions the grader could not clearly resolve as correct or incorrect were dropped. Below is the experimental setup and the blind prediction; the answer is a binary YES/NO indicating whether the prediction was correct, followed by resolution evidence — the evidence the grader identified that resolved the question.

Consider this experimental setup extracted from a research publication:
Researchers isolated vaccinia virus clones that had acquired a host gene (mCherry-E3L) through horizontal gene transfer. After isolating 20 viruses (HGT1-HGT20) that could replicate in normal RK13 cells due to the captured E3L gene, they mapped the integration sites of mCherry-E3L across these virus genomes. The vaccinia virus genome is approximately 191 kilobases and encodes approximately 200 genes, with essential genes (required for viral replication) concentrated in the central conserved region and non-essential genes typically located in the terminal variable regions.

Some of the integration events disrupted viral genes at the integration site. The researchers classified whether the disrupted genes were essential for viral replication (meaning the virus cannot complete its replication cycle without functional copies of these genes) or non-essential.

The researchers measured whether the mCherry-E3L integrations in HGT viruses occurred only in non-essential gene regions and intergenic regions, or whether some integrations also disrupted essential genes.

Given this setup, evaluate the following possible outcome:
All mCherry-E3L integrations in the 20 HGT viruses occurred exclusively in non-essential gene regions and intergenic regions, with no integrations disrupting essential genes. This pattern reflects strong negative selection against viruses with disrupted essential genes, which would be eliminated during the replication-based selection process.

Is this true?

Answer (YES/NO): NO